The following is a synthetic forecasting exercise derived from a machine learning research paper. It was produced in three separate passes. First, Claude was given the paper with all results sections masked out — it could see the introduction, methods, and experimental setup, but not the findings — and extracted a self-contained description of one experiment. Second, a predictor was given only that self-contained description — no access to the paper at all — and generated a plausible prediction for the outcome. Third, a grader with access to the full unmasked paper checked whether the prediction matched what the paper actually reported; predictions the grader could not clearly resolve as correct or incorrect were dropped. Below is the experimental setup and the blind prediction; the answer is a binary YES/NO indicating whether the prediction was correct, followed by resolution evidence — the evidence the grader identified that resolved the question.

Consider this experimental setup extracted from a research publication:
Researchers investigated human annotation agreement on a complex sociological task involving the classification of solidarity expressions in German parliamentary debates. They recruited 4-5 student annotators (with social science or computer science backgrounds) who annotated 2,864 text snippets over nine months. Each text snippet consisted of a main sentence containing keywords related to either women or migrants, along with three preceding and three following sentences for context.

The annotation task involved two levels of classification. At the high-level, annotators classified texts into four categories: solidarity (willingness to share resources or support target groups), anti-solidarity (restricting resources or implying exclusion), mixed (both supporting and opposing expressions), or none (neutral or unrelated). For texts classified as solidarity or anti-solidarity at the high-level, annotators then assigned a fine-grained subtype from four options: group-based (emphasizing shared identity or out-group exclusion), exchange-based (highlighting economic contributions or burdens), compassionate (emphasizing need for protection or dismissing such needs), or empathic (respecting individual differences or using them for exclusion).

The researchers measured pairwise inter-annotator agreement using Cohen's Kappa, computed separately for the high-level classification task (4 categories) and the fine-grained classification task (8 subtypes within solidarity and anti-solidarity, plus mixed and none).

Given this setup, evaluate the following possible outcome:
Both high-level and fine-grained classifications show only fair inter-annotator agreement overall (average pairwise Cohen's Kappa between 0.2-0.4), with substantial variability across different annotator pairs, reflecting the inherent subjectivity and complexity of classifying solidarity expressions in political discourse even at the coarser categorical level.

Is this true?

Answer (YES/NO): NO